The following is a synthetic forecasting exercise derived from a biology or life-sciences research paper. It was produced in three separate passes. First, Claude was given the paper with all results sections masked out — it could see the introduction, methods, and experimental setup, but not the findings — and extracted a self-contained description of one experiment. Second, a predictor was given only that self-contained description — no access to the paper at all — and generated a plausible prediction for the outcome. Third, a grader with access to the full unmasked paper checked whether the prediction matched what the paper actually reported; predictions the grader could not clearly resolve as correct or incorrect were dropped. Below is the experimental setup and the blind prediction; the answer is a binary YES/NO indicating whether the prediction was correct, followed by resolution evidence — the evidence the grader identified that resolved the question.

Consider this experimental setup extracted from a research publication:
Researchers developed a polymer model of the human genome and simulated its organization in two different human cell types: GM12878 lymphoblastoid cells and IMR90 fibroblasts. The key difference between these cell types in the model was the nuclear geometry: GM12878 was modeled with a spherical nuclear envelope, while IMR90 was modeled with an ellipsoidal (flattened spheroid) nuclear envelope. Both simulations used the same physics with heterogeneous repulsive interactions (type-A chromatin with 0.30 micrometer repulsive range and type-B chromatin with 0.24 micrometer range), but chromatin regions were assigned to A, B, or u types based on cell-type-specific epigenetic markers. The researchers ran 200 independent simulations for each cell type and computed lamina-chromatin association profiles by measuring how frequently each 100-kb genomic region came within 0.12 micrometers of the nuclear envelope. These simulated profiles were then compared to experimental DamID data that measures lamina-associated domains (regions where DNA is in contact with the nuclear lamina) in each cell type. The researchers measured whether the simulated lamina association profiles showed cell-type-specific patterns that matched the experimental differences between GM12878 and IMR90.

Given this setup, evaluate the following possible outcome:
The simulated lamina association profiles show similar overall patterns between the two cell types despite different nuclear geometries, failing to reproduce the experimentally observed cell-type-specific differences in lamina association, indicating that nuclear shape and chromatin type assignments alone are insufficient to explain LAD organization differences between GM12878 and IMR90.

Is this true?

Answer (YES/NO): NO